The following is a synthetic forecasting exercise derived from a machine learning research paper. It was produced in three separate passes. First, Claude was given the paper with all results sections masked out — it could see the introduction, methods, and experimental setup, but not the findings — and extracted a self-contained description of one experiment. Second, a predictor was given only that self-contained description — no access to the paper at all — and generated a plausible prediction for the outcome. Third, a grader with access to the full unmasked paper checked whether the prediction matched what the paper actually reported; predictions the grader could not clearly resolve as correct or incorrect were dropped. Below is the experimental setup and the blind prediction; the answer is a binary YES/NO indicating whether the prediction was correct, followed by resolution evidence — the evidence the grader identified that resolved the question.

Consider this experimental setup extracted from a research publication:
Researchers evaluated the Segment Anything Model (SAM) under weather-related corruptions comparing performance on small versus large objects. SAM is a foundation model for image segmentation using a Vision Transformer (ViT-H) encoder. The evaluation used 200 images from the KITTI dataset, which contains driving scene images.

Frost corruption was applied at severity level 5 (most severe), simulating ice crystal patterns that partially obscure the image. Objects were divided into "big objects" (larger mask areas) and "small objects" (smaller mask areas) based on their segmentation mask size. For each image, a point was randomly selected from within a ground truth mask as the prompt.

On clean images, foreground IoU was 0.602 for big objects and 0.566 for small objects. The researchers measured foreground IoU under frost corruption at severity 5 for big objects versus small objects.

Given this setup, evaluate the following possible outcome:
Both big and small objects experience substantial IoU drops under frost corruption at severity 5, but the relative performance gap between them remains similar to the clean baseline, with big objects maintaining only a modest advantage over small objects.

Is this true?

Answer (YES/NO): NO